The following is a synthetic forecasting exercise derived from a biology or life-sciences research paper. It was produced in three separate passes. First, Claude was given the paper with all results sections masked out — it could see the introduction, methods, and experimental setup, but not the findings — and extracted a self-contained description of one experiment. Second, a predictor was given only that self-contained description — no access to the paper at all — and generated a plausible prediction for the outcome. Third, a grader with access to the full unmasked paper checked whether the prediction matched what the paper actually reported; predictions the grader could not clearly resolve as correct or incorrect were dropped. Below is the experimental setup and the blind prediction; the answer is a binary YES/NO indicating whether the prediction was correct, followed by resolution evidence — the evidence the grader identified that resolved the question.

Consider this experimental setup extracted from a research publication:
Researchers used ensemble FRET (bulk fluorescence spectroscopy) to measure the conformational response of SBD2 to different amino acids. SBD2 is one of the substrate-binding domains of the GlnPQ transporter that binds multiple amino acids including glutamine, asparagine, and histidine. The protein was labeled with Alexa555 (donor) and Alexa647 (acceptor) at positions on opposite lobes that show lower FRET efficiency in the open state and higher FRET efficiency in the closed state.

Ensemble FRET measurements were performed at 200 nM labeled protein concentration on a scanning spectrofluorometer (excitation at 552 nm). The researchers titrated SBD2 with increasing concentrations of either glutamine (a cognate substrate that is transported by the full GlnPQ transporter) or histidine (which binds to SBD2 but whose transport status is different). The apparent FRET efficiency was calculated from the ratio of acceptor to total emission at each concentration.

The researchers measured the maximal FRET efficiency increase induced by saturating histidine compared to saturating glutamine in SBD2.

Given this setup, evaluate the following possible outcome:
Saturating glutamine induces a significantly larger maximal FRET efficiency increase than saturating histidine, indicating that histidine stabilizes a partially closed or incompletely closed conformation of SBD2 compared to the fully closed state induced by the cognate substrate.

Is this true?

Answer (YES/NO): NO